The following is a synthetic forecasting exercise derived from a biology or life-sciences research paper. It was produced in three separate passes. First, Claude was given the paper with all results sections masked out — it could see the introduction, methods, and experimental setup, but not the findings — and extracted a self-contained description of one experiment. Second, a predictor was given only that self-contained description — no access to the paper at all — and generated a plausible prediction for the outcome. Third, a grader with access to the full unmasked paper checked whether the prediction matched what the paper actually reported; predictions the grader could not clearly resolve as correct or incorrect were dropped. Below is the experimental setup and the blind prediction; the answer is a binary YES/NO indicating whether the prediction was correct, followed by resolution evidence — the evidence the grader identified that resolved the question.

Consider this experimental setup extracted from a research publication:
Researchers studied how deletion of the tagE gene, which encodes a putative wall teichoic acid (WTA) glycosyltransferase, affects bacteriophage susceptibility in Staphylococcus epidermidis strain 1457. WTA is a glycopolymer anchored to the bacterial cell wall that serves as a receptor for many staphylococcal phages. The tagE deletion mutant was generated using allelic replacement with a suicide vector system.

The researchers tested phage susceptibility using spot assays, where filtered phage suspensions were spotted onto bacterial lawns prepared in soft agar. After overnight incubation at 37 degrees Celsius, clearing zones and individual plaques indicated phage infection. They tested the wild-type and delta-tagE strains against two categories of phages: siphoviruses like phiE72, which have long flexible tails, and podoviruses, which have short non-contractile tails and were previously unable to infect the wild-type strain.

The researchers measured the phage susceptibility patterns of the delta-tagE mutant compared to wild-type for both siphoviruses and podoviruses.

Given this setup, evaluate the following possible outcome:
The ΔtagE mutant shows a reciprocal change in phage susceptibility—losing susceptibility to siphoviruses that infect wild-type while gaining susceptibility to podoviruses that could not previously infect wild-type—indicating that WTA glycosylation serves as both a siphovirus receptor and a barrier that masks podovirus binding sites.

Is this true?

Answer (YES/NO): YES